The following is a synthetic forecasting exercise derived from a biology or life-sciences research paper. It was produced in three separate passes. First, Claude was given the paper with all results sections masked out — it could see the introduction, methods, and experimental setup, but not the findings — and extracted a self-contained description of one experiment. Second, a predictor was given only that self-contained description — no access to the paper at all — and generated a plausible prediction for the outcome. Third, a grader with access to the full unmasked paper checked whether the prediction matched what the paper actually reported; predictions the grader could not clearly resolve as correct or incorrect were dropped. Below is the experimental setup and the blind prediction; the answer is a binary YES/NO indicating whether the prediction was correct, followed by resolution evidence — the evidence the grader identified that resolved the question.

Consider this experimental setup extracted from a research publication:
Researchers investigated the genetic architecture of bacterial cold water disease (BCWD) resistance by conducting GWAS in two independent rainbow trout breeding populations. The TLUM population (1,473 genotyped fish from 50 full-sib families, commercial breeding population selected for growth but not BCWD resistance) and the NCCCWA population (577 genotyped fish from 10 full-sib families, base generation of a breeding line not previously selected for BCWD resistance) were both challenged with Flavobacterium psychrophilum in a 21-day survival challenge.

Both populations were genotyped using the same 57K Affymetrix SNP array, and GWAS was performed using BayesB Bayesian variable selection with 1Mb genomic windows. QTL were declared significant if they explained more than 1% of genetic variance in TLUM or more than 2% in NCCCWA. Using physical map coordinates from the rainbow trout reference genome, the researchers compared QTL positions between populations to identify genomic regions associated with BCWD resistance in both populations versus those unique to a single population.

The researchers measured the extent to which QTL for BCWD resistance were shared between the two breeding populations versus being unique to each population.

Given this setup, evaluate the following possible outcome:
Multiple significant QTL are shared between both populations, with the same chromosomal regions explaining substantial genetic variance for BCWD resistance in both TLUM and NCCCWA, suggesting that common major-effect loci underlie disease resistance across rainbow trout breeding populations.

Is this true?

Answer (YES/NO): YES